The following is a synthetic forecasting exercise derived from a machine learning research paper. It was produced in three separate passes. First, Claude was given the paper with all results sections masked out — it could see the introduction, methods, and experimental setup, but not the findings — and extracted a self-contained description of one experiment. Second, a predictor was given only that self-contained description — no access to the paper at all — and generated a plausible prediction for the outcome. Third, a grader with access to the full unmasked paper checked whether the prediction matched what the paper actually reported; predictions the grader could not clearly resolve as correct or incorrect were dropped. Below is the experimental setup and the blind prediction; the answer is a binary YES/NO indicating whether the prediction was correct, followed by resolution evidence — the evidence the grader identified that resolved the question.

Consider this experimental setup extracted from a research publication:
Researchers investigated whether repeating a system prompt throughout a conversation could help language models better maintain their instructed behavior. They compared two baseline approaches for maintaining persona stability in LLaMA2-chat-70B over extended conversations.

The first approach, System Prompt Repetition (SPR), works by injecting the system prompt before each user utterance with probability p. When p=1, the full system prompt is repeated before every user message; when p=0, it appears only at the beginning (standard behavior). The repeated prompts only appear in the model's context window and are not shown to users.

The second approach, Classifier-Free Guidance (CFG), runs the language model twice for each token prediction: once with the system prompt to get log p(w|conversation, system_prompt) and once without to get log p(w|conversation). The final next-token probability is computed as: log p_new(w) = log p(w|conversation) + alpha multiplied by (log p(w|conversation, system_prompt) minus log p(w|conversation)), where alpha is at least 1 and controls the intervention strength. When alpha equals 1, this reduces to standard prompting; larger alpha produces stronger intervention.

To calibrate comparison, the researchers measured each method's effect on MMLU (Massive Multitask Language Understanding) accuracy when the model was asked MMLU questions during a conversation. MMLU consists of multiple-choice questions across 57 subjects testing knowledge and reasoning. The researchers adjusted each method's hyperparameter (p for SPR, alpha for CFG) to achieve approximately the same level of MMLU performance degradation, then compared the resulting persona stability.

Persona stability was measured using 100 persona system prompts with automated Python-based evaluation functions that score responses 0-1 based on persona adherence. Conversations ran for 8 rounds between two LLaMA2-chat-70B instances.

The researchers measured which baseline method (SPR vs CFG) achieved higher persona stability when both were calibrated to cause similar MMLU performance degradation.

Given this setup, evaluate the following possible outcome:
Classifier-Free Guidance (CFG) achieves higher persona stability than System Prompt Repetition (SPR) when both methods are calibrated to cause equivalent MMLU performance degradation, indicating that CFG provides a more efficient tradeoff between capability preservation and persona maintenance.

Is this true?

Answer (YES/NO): NO